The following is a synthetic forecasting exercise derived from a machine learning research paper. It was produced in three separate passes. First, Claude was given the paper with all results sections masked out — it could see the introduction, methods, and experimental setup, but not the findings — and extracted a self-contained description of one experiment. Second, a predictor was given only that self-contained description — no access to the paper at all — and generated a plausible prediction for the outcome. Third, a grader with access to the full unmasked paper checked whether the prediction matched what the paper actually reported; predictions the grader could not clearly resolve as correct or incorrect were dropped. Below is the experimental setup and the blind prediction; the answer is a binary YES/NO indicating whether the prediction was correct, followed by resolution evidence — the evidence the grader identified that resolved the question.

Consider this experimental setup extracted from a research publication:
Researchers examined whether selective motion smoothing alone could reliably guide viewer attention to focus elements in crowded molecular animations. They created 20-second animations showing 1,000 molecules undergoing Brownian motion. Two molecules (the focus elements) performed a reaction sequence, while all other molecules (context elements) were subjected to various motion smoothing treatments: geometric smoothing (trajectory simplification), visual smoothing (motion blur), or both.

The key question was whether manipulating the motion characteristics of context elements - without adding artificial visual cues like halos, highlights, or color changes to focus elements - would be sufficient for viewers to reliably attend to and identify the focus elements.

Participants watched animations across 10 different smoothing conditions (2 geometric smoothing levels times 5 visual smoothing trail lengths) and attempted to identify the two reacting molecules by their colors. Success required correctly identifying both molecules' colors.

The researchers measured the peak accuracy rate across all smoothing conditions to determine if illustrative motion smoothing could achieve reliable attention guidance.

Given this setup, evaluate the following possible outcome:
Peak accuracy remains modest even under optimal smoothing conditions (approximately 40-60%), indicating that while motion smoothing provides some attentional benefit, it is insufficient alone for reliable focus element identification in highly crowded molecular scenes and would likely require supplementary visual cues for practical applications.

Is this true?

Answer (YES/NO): NO